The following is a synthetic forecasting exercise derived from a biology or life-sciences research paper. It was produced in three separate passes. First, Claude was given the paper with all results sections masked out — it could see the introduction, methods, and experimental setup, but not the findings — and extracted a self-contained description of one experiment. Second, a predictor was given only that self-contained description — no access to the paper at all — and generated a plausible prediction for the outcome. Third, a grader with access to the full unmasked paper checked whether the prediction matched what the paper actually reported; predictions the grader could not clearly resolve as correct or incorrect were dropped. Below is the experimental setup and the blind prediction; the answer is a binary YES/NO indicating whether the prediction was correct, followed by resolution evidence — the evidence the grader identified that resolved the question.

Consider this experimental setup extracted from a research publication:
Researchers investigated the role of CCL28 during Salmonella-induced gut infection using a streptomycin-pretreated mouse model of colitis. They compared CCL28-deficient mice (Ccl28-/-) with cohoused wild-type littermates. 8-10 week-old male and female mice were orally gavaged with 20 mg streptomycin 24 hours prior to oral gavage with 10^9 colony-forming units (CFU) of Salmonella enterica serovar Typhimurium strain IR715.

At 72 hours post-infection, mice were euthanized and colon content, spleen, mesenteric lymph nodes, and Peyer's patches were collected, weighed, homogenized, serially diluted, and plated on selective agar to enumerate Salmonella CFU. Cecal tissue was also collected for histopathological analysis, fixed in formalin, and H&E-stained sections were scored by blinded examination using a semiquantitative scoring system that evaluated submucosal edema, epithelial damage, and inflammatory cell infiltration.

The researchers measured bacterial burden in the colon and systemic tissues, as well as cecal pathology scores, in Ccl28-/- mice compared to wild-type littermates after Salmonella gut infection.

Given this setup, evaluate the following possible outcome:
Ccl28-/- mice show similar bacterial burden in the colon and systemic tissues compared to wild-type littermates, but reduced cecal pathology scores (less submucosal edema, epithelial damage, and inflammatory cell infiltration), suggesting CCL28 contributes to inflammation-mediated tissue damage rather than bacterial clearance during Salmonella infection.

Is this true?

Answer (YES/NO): NO